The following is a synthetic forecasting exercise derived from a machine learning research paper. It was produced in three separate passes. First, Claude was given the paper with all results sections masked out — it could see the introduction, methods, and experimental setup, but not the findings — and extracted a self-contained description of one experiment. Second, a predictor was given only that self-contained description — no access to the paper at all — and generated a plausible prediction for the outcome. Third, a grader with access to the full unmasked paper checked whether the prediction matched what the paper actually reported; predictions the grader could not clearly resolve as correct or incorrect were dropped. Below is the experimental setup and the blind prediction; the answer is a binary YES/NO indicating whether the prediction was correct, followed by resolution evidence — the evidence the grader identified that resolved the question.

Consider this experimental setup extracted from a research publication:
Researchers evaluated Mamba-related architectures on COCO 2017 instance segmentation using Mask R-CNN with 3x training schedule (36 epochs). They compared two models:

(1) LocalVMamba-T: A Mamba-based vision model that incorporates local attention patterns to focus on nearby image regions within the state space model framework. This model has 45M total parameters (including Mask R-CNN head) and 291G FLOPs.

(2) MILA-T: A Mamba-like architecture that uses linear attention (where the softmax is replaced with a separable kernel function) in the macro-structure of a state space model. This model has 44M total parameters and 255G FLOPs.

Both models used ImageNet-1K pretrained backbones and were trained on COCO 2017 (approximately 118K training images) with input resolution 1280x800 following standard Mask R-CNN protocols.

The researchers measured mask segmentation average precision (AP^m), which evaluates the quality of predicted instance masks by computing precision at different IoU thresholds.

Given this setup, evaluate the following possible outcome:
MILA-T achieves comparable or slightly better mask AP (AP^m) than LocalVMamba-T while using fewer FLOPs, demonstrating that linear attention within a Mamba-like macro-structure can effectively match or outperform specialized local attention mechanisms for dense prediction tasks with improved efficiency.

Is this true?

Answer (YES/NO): YES